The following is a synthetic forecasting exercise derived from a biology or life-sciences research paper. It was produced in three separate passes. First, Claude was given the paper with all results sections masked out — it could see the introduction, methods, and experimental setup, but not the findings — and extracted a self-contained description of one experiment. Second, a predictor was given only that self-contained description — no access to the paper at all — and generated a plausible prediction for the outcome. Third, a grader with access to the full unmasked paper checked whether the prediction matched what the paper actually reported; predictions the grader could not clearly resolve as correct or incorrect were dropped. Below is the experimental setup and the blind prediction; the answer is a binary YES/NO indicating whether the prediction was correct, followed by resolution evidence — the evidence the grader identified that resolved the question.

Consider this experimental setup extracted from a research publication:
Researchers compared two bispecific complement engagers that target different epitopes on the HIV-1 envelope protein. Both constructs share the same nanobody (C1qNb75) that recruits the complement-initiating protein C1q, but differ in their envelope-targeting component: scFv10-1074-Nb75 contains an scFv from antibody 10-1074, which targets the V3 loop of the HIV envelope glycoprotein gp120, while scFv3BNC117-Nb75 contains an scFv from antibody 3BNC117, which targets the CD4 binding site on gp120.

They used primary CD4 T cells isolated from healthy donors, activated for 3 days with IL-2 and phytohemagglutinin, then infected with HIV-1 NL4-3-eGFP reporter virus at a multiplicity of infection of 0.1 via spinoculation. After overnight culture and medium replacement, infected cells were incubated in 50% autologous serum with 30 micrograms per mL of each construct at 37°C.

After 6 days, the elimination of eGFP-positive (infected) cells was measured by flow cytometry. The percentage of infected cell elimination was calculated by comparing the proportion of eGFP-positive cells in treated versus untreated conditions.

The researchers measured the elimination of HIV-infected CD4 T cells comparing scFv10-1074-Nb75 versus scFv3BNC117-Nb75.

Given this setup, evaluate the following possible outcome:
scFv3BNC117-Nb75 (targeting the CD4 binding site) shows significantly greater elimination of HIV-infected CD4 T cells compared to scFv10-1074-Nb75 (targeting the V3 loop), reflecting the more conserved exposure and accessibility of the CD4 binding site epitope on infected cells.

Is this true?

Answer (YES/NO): NO